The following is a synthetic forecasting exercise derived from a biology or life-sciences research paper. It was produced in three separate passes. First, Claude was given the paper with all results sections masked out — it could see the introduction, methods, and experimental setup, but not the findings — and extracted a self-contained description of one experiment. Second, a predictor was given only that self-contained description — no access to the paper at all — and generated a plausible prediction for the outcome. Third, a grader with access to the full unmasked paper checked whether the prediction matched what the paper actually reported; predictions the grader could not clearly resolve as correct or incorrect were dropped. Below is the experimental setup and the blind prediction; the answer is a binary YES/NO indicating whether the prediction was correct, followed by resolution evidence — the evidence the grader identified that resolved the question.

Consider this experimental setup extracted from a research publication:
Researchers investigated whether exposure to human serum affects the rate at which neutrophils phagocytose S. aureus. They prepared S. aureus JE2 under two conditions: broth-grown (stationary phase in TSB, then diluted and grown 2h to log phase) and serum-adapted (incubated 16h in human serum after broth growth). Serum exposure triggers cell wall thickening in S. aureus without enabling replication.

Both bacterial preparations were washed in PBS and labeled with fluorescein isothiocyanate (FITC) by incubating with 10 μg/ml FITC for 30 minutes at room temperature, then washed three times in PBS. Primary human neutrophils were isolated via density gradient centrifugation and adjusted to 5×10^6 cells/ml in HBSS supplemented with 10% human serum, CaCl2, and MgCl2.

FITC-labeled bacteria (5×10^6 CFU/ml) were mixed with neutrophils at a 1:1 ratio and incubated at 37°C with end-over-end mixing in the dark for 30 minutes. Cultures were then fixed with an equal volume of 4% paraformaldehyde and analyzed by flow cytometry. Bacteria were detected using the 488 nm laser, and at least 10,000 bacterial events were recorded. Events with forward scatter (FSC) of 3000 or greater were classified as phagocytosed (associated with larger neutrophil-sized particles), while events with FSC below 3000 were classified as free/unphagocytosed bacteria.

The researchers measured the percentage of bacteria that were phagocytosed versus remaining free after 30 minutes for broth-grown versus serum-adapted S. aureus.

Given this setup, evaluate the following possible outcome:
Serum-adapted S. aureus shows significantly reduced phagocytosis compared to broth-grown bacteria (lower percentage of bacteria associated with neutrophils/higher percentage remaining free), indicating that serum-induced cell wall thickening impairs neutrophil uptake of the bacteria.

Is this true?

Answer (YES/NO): YES